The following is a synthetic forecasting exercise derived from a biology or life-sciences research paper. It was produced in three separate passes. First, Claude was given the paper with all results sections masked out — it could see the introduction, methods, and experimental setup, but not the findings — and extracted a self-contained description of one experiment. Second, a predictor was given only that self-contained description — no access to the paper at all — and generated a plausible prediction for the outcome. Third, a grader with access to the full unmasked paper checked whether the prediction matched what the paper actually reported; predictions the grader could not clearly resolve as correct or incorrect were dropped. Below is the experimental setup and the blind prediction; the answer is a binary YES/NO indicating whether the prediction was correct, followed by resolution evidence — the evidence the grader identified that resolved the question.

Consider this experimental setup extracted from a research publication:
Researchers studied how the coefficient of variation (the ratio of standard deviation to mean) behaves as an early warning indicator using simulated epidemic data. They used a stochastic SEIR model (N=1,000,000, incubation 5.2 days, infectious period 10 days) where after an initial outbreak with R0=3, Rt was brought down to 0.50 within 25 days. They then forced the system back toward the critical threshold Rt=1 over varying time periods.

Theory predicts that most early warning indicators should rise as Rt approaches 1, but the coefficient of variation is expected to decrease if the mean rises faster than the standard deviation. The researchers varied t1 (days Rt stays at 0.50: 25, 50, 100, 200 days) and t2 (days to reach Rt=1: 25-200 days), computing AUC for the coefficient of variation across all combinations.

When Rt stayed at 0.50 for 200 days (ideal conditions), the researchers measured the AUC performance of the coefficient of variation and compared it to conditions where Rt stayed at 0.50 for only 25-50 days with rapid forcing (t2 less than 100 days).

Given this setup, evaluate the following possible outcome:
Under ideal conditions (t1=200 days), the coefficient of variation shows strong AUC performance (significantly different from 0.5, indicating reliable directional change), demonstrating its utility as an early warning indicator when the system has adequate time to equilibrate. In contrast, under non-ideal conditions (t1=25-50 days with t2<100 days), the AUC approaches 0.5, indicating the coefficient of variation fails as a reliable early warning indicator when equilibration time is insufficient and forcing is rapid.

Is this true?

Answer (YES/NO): NO